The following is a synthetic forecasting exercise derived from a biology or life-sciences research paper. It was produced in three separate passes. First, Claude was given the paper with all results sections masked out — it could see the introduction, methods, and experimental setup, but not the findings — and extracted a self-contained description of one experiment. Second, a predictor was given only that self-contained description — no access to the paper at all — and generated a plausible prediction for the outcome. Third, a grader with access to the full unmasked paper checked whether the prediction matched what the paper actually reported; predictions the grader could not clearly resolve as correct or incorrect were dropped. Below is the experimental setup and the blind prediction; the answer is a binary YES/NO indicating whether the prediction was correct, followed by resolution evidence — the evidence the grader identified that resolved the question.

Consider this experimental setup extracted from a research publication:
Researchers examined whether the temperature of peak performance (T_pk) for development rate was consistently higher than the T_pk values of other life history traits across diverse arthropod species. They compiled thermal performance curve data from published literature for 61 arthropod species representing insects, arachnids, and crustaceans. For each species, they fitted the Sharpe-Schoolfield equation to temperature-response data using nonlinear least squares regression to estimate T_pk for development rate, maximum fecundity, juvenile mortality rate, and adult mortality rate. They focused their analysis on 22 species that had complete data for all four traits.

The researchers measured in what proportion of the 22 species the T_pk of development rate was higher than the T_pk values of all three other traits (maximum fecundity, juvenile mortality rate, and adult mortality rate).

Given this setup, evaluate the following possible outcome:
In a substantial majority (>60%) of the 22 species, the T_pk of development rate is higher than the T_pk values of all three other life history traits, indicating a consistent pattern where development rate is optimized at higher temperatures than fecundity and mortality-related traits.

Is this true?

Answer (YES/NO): YES